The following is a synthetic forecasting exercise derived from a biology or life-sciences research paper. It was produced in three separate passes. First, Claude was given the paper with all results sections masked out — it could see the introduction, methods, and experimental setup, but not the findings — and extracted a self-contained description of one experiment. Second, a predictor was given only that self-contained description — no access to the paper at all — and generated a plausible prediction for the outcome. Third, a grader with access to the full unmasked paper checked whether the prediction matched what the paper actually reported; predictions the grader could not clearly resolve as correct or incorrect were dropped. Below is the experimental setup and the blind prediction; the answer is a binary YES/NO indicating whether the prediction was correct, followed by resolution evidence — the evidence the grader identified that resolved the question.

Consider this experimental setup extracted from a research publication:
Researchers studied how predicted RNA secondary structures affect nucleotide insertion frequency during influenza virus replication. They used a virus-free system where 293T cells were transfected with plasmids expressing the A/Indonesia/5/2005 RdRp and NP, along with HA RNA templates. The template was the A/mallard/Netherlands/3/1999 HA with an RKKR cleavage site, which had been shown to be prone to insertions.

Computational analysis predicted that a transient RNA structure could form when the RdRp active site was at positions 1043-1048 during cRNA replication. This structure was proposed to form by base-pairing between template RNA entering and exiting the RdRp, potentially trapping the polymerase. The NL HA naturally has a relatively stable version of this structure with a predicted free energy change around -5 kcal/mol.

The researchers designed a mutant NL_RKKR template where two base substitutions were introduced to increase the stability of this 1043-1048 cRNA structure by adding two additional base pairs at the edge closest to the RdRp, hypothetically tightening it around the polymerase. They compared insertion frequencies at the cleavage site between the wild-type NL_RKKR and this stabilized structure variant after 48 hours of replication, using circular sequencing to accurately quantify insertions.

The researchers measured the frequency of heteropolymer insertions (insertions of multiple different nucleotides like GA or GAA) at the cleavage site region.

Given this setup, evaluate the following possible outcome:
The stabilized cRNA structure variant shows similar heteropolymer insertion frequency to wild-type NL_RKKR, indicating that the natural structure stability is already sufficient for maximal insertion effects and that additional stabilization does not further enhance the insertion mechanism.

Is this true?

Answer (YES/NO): NO